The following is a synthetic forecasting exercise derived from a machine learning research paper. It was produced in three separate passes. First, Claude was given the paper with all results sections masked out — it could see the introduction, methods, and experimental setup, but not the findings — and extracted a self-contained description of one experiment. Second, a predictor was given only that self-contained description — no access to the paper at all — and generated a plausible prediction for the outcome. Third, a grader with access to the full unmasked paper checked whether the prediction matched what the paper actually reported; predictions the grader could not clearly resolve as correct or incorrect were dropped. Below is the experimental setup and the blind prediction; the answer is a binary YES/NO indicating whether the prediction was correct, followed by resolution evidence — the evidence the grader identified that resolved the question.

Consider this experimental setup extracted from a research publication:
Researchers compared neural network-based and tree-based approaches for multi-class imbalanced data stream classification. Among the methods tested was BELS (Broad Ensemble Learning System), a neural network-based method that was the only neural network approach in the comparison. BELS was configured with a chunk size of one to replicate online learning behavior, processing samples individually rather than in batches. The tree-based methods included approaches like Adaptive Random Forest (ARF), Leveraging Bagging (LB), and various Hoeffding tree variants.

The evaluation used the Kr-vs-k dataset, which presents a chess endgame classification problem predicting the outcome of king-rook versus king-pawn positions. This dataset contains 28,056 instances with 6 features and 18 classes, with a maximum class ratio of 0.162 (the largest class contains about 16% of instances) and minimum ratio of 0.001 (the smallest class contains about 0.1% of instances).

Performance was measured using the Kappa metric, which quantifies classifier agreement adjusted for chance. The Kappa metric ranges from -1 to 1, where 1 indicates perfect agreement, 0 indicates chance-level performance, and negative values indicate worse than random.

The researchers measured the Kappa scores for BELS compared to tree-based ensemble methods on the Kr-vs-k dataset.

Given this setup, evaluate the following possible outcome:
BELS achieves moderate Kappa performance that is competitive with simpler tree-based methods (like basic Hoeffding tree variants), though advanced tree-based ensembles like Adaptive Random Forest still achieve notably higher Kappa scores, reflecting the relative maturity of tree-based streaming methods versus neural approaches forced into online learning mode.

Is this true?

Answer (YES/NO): NO